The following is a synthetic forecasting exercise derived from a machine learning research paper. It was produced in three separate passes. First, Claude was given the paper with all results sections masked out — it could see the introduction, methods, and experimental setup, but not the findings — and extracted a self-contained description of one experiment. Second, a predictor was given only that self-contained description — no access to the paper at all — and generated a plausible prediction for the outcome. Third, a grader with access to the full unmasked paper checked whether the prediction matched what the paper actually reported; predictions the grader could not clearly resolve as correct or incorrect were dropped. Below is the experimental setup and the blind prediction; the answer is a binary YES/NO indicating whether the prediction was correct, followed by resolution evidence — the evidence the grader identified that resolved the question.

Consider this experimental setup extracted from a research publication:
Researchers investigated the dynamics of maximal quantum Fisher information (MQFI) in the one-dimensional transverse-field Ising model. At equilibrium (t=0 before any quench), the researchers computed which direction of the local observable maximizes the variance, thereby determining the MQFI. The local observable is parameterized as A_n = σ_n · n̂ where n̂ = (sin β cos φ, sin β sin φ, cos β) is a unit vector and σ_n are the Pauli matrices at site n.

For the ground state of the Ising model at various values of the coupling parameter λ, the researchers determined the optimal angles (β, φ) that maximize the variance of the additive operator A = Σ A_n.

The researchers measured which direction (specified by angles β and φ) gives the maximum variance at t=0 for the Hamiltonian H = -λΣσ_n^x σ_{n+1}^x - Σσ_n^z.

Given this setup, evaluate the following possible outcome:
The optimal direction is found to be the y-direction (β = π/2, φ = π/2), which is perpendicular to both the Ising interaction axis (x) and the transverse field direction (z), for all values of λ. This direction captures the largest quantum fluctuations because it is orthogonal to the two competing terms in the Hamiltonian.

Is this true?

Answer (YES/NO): NO